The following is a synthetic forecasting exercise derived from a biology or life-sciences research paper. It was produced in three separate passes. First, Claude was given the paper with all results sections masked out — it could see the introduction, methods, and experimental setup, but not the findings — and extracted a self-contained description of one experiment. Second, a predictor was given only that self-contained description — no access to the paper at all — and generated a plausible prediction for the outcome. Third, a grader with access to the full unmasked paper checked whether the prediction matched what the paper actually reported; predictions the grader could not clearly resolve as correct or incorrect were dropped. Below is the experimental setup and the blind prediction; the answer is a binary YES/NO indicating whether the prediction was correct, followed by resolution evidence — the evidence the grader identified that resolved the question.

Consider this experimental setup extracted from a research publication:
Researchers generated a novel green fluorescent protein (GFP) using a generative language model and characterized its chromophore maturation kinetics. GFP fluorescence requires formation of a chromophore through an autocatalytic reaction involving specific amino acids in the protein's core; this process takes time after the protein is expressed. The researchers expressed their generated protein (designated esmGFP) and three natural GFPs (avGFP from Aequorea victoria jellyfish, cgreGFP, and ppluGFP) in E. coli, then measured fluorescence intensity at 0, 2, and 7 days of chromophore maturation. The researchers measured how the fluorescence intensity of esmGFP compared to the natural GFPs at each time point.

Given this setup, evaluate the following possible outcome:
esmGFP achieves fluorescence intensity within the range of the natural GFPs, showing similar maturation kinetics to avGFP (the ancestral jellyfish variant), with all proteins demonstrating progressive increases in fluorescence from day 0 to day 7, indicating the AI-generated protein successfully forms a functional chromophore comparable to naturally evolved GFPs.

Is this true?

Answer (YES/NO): NO